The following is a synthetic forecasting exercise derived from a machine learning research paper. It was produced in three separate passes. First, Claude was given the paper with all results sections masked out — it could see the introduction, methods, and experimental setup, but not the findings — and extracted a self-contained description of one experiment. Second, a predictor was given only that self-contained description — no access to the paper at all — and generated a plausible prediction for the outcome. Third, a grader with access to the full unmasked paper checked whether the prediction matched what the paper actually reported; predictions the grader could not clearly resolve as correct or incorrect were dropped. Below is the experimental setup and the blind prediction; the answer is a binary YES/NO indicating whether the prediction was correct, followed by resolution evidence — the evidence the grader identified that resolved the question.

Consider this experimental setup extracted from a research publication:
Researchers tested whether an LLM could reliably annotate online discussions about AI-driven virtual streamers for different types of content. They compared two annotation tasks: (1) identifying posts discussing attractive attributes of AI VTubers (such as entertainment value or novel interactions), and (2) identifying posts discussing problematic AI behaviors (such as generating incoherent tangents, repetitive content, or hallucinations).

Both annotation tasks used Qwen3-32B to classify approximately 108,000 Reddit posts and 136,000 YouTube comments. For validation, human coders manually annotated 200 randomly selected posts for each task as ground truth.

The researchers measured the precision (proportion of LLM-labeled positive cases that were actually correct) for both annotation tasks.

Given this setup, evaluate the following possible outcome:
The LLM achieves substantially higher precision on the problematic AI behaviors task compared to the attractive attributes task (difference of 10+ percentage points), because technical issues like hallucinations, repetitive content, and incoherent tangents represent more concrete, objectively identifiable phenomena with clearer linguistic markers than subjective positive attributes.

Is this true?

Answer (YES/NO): NO